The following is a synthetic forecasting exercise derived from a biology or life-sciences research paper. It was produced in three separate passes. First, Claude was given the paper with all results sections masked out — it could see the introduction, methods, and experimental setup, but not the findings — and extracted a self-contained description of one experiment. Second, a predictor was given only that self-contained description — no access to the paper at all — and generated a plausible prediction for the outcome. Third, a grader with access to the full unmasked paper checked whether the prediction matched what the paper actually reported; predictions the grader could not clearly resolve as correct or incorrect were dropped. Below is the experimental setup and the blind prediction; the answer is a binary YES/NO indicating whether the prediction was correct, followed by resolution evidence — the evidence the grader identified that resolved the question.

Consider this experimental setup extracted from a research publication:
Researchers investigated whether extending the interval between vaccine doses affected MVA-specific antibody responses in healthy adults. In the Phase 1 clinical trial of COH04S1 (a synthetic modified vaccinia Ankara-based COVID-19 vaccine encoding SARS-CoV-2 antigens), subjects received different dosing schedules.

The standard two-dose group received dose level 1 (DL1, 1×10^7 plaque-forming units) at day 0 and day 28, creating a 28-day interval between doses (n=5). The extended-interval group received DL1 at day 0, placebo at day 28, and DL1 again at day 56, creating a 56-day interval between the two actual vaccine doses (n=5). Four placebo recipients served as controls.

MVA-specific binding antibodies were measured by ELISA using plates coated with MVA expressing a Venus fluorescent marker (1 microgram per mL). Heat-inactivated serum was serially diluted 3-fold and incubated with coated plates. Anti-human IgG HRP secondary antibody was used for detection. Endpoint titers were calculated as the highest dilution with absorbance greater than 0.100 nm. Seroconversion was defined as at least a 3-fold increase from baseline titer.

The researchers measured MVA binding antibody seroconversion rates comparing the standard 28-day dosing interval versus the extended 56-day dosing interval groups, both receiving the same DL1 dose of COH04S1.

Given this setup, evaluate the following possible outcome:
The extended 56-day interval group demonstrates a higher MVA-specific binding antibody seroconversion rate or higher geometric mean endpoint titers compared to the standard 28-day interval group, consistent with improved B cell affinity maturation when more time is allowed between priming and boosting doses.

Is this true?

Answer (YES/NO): NO